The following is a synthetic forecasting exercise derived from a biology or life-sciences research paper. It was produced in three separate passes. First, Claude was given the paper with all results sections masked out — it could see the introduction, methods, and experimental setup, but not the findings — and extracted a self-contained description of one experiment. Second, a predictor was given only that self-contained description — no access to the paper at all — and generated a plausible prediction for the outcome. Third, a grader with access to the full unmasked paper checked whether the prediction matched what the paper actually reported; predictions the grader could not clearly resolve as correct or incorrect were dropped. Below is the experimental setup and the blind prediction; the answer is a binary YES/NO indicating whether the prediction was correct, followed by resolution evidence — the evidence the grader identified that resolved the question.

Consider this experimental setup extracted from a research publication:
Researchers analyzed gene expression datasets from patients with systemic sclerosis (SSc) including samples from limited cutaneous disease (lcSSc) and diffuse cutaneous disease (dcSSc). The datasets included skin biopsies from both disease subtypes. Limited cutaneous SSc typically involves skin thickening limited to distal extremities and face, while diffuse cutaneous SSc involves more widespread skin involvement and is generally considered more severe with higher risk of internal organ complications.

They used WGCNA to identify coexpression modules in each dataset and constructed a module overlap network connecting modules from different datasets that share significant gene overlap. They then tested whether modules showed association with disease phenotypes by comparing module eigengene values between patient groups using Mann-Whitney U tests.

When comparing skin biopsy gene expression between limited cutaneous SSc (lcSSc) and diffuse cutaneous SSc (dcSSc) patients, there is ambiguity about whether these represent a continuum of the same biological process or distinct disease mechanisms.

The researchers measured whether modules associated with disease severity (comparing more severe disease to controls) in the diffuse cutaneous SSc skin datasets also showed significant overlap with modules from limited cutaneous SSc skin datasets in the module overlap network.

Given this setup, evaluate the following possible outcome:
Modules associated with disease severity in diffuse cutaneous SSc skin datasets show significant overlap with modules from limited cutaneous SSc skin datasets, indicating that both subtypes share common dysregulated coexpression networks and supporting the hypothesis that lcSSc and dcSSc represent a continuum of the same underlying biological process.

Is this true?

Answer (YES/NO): YES